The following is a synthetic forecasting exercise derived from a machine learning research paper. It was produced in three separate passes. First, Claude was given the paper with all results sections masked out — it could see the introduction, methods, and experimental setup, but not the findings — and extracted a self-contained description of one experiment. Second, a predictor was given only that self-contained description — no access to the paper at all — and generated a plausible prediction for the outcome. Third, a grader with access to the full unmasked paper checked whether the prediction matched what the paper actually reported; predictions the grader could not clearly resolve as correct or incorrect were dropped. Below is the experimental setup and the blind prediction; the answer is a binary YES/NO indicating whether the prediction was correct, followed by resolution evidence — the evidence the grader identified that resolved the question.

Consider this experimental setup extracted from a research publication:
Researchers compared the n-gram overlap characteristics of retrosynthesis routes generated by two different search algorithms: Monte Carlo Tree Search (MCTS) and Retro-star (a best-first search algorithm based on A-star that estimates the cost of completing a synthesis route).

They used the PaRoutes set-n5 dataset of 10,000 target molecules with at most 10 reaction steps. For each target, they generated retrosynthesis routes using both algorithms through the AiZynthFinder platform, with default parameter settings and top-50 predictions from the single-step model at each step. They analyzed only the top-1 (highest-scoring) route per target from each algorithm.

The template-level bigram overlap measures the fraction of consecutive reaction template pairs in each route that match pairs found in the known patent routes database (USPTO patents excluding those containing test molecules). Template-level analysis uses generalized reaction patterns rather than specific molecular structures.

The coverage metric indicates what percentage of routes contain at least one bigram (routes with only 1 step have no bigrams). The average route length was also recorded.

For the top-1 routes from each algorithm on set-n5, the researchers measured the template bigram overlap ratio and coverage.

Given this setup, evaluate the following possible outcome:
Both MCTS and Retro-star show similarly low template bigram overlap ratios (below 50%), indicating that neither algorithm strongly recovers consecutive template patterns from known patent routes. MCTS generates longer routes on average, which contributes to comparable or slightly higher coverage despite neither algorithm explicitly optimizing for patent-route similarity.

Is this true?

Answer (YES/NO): NO